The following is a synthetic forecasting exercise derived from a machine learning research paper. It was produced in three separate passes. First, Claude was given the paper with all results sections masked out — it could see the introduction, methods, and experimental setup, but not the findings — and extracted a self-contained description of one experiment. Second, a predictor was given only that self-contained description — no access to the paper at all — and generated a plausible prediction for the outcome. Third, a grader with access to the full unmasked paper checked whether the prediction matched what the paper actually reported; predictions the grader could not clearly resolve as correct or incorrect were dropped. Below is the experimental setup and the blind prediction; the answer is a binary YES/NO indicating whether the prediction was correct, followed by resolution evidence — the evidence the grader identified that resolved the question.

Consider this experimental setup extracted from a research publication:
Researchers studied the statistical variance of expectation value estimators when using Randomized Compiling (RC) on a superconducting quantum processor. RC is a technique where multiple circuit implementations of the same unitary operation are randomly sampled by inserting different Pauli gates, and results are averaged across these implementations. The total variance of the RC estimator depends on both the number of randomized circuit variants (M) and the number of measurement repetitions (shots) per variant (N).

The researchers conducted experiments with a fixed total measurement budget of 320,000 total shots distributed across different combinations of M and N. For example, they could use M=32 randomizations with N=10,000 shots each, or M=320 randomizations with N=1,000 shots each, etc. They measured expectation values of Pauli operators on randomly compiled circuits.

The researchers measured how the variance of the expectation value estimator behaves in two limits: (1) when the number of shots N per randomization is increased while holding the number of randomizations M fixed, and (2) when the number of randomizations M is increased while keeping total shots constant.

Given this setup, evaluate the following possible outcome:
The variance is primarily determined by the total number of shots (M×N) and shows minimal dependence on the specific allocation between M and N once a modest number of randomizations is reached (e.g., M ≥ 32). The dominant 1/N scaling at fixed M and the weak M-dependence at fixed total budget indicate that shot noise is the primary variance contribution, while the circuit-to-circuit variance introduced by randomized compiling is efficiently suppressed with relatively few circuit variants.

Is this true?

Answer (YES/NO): NO